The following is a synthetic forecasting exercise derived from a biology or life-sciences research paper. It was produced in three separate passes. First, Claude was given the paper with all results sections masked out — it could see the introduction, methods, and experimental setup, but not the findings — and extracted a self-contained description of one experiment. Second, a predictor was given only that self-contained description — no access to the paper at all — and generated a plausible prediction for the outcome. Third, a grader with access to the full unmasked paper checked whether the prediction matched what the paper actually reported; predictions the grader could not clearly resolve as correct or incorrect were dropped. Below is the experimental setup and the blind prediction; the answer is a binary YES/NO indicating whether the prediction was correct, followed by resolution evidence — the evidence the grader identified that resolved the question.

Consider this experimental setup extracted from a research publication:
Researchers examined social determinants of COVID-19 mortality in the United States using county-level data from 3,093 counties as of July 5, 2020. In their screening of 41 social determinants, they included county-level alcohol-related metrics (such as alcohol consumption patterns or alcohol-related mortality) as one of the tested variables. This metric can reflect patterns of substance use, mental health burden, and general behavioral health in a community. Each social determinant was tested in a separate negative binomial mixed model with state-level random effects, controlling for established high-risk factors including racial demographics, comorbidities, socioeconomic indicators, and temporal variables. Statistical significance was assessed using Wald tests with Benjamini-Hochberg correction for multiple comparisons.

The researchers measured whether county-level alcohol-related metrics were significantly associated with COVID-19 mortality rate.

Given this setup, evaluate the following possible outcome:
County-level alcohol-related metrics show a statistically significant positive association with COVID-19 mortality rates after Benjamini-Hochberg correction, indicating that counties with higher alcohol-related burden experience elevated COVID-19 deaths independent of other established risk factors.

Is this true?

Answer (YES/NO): NO